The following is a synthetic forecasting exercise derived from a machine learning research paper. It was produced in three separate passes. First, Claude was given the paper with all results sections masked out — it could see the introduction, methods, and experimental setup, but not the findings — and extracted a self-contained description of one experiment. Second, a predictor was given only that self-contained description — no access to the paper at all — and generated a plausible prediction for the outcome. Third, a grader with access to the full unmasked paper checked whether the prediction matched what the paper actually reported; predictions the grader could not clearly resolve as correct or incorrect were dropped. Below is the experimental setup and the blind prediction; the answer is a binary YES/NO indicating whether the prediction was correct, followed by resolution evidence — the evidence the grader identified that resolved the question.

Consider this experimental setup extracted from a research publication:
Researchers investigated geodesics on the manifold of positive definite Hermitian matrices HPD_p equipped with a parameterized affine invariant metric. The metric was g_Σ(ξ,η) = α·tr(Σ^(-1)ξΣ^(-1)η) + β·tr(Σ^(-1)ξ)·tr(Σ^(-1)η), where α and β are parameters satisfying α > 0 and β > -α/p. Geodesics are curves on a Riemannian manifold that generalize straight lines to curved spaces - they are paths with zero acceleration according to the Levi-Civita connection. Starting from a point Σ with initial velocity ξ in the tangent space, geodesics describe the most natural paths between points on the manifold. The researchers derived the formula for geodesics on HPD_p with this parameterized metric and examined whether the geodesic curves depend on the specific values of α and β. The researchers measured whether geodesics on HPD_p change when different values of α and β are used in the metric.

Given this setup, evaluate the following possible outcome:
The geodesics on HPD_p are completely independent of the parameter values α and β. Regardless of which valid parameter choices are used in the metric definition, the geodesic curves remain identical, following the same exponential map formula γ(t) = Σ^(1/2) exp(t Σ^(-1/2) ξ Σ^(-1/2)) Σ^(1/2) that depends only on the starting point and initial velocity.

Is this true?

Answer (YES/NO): YES